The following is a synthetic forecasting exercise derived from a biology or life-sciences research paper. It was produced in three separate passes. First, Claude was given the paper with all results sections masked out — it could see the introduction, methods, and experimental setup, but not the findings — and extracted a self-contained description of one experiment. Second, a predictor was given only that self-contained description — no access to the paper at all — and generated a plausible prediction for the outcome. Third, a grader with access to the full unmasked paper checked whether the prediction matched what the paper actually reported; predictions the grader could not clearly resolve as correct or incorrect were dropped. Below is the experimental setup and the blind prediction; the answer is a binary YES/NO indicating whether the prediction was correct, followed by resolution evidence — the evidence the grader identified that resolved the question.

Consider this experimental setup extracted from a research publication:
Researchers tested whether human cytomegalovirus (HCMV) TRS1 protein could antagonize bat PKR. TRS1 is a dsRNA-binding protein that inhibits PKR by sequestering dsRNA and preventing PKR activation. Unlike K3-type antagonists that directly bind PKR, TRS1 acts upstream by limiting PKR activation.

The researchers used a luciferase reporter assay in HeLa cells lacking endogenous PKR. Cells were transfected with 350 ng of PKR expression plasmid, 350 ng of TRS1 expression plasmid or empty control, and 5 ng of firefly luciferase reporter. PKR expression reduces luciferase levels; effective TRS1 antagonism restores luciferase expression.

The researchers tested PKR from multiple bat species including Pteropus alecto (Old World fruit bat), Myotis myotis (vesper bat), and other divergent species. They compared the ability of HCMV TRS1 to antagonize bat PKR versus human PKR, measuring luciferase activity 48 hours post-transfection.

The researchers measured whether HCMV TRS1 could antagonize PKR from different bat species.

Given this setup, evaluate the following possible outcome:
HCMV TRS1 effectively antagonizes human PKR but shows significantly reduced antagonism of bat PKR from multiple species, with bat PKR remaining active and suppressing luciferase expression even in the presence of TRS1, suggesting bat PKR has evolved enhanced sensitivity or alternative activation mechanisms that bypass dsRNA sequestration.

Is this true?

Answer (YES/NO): NO